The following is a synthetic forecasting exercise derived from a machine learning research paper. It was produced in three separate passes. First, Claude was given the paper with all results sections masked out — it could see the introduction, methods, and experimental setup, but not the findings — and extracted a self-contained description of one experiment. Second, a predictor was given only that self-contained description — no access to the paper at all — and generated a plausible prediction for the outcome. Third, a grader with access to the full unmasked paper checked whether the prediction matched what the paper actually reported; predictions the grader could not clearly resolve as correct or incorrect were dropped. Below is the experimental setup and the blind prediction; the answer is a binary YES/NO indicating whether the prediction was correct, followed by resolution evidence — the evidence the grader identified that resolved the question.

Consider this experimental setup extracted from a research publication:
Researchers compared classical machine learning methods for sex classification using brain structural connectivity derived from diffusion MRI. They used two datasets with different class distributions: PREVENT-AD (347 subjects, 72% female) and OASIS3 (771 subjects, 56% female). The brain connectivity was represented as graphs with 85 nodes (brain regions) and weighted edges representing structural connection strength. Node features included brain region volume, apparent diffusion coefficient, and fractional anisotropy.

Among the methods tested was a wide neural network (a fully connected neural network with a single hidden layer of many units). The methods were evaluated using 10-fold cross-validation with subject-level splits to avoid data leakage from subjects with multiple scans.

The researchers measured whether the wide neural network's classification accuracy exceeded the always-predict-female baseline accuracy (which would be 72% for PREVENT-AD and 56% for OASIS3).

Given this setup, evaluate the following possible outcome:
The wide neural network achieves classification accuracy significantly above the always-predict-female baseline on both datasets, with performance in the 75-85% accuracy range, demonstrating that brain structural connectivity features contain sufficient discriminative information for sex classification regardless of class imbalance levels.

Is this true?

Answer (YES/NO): NO